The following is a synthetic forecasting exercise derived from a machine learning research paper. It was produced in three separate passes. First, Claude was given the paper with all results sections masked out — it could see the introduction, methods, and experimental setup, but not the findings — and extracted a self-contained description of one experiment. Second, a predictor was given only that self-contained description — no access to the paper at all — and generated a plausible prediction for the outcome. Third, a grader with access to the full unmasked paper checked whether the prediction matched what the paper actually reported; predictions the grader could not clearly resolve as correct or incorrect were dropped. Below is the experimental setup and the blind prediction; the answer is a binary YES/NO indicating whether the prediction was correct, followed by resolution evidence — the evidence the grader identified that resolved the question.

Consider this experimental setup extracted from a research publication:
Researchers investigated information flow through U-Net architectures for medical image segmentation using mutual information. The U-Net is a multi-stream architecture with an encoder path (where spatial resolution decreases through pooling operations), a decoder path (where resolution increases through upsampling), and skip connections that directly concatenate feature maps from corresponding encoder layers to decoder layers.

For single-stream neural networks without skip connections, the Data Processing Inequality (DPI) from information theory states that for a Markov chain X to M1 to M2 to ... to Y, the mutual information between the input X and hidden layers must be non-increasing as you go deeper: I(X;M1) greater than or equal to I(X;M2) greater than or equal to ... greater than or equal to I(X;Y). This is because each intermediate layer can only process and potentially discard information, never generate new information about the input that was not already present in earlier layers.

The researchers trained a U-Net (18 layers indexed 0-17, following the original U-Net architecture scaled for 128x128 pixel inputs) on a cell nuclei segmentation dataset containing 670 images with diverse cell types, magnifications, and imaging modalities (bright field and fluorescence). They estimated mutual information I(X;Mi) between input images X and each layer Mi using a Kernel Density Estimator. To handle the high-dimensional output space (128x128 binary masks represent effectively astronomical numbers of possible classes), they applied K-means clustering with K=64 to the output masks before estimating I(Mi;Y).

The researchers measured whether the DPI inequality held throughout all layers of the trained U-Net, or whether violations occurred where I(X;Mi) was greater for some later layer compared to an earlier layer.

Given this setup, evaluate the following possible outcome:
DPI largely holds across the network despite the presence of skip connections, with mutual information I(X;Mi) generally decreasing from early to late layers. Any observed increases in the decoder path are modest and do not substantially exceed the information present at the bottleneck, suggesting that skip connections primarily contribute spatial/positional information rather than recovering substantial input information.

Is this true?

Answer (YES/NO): NO